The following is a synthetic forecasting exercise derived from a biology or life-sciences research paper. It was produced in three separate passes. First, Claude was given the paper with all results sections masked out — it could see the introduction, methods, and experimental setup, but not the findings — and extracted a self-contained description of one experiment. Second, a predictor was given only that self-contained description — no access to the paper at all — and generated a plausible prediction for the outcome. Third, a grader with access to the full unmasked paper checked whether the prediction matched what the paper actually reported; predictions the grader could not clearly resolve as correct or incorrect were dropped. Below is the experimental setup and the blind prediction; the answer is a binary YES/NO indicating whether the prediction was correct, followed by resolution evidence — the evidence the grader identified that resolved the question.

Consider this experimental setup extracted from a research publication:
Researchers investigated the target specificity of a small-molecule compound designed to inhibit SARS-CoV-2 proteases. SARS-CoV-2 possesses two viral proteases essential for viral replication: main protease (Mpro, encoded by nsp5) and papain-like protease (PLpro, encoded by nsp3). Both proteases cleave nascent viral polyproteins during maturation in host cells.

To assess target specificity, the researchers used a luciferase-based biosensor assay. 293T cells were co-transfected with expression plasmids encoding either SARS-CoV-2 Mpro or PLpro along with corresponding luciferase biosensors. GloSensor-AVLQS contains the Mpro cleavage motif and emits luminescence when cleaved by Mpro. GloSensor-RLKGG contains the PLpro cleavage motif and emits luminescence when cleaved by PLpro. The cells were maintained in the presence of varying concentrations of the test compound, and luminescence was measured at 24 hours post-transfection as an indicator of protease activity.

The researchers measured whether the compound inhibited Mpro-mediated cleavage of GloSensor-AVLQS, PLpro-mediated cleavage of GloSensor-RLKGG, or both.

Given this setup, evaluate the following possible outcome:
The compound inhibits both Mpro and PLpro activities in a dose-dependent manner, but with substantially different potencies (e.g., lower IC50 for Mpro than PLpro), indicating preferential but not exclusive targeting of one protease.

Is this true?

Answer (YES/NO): NO